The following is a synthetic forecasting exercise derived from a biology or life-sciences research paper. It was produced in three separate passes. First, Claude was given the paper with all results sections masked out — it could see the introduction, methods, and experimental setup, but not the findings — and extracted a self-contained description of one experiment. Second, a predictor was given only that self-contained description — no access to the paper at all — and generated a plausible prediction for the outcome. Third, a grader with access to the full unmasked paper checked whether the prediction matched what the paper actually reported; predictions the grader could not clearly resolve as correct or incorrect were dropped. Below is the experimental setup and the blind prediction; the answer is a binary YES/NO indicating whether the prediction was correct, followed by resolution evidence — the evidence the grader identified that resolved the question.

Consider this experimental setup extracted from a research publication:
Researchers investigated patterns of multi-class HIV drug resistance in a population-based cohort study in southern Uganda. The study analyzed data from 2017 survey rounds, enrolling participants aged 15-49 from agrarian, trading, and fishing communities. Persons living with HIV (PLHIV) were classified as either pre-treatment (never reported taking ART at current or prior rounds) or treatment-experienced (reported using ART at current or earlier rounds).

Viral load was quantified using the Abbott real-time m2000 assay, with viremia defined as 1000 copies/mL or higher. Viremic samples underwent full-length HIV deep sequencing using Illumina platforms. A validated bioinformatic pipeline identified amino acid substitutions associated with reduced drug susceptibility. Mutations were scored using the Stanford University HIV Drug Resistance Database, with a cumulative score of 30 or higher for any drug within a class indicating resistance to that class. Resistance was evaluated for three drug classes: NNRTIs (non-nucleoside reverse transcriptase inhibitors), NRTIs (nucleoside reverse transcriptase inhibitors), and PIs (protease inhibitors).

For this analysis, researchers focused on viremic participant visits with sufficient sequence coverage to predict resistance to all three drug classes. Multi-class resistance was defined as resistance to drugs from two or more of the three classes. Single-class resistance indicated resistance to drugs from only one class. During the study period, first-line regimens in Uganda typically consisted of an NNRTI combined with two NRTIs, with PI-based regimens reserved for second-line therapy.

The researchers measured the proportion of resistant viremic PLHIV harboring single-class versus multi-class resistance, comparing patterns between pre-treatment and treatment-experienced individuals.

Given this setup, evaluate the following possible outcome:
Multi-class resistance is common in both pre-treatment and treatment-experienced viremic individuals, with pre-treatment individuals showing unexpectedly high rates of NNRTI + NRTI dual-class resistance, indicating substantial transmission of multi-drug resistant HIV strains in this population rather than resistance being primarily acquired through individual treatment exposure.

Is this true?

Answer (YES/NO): NO